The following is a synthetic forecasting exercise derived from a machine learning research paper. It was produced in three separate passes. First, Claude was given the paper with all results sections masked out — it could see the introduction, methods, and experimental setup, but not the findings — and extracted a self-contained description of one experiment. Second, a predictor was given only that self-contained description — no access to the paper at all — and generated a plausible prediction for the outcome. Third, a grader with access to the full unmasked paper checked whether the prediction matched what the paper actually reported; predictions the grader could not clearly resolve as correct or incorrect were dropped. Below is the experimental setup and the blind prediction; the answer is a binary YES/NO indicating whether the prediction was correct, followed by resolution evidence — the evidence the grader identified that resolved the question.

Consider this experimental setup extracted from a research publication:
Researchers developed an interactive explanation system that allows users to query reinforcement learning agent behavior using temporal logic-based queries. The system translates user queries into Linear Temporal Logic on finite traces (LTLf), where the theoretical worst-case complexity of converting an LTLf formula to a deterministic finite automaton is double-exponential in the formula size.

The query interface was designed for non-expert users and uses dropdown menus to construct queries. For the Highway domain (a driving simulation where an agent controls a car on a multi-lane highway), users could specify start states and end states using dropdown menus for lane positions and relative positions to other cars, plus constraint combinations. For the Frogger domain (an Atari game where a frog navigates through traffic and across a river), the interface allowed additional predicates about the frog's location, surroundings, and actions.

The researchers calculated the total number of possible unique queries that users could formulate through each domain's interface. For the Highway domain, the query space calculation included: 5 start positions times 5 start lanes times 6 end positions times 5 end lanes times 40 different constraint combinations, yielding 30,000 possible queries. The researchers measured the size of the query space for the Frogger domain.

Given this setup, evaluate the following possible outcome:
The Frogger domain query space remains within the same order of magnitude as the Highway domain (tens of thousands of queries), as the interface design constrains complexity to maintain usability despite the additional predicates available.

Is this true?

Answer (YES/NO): NO